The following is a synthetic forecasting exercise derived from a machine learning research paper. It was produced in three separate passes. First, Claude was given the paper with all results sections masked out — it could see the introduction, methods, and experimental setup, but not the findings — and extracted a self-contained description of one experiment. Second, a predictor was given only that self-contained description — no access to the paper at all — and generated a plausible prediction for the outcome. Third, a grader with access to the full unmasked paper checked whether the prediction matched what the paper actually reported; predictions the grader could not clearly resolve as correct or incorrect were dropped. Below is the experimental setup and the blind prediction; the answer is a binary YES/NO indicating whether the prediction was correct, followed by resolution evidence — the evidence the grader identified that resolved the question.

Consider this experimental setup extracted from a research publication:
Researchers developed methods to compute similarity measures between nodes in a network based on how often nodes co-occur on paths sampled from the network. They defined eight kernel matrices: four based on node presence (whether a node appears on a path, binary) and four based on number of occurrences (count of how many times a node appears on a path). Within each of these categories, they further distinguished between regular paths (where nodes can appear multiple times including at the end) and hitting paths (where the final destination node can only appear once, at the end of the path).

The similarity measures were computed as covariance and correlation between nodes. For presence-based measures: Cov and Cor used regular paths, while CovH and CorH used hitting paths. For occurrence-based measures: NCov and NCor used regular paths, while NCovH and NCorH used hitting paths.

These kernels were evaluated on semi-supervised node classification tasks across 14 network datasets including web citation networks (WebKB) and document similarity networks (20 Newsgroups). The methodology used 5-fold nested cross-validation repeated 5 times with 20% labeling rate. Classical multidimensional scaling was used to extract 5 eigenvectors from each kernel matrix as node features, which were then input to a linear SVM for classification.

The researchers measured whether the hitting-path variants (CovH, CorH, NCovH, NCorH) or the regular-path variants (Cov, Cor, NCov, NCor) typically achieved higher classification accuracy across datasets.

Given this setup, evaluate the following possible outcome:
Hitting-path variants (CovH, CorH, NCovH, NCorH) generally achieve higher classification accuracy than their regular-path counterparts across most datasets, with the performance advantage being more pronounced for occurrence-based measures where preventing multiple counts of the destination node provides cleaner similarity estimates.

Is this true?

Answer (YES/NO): NO